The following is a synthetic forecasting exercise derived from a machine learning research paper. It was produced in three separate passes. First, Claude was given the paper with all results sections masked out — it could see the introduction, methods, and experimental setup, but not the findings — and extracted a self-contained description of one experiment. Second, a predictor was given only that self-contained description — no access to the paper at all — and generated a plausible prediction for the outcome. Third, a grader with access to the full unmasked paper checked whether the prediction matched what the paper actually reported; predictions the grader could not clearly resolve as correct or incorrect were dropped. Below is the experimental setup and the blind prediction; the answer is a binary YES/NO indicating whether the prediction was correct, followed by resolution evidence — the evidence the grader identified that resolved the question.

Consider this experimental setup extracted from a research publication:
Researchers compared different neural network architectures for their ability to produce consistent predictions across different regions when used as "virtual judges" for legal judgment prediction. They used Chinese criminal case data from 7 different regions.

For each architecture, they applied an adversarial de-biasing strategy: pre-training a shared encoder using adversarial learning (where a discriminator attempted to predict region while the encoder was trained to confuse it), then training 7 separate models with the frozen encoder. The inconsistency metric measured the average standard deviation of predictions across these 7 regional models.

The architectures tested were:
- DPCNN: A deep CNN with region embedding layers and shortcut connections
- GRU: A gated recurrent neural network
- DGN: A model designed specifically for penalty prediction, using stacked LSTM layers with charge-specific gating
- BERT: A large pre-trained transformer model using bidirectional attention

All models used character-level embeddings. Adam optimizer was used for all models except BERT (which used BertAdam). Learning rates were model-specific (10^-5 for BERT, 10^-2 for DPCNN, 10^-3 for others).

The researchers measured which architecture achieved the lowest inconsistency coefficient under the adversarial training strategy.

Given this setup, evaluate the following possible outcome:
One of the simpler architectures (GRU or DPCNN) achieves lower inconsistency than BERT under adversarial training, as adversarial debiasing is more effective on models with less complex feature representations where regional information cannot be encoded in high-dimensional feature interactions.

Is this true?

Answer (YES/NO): YES